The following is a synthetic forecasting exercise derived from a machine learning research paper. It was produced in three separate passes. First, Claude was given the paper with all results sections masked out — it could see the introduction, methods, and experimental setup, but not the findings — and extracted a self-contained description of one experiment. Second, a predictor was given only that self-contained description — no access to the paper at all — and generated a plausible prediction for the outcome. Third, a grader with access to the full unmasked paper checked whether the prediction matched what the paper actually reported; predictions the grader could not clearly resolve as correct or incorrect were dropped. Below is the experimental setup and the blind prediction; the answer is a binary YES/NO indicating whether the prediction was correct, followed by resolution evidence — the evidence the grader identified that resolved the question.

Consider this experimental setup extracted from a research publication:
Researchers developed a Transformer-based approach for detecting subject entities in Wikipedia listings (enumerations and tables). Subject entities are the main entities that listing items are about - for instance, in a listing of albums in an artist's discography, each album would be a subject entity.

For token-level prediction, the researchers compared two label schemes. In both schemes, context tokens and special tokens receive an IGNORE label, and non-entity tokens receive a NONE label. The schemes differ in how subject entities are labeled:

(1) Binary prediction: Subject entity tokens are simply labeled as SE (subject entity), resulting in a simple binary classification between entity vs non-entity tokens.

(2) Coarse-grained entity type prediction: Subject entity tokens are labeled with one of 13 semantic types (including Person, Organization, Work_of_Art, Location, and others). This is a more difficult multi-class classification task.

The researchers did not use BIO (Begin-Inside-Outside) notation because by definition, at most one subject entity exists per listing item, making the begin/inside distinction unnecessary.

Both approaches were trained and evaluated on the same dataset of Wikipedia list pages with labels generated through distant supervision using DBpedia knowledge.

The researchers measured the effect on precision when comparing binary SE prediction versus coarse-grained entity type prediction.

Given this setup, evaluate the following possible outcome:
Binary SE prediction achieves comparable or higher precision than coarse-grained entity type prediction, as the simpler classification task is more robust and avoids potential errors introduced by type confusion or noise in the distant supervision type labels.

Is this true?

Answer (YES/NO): NO